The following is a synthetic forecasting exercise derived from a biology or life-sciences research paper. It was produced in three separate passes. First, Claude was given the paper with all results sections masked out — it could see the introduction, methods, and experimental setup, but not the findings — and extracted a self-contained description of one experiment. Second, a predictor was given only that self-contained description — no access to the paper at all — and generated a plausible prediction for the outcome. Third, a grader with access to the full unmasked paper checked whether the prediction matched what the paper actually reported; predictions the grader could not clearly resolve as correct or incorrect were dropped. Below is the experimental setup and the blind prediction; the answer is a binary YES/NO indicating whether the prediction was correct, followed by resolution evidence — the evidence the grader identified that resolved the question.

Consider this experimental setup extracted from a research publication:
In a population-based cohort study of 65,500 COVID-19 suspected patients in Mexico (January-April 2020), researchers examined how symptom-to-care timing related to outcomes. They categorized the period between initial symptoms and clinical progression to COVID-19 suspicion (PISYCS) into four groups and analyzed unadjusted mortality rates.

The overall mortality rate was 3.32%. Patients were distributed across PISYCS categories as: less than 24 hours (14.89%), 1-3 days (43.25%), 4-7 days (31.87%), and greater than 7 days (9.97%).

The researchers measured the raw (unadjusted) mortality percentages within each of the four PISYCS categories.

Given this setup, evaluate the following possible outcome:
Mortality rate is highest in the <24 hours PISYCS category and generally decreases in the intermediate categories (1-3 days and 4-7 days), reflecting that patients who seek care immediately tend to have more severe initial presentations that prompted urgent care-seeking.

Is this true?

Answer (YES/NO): NO